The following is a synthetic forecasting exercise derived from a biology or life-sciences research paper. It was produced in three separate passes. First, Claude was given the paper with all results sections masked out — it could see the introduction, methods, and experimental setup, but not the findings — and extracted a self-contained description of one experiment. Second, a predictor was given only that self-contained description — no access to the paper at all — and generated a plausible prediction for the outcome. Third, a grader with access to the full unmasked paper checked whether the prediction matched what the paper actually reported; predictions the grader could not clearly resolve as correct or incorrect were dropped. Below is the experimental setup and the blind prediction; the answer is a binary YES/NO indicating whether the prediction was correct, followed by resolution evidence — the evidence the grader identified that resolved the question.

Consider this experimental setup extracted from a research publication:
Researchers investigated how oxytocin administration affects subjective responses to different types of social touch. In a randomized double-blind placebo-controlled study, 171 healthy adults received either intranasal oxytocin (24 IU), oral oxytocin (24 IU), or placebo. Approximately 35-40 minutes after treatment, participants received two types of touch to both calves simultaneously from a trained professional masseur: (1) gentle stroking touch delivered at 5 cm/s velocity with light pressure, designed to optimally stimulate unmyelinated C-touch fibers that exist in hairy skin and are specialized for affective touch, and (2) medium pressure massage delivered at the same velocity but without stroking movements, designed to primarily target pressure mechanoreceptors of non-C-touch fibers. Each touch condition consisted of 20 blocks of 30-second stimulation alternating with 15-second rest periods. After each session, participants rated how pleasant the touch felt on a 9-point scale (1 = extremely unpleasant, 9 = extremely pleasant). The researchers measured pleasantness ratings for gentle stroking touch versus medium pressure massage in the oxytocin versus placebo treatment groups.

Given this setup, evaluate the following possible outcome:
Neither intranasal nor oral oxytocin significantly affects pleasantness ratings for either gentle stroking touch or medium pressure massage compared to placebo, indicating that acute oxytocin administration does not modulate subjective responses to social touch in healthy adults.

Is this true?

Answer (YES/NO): NO